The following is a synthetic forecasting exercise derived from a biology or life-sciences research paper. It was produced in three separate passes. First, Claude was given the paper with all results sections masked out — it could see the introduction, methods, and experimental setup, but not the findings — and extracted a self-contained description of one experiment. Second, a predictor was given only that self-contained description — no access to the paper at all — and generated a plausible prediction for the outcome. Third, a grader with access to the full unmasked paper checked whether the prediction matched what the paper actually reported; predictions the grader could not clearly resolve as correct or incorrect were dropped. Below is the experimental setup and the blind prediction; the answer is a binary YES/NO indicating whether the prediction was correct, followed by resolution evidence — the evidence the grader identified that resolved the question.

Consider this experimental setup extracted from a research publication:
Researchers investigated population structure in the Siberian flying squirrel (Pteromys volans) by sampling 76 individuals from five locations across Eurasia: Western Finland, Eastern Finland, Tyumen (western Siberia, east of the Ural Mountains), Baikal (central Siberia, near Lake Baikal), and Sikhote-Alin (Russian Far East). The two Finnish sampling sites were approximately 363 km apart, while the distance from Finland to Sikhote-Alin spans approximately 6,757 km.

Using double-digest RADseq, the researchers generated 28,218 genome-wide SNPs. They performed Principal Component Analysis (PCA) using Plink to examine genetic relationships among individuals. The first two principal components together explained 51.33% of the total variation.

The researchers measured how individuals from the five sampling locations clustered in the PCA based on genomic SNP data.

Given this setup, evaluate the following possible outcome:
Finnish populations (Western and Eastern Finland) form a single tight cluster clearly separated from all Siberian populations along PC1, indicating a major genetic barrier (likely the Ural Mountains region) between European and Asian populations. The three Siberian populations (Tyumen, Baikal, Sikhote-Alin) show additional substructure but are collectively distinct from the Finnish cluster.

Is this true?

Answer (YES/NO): NO